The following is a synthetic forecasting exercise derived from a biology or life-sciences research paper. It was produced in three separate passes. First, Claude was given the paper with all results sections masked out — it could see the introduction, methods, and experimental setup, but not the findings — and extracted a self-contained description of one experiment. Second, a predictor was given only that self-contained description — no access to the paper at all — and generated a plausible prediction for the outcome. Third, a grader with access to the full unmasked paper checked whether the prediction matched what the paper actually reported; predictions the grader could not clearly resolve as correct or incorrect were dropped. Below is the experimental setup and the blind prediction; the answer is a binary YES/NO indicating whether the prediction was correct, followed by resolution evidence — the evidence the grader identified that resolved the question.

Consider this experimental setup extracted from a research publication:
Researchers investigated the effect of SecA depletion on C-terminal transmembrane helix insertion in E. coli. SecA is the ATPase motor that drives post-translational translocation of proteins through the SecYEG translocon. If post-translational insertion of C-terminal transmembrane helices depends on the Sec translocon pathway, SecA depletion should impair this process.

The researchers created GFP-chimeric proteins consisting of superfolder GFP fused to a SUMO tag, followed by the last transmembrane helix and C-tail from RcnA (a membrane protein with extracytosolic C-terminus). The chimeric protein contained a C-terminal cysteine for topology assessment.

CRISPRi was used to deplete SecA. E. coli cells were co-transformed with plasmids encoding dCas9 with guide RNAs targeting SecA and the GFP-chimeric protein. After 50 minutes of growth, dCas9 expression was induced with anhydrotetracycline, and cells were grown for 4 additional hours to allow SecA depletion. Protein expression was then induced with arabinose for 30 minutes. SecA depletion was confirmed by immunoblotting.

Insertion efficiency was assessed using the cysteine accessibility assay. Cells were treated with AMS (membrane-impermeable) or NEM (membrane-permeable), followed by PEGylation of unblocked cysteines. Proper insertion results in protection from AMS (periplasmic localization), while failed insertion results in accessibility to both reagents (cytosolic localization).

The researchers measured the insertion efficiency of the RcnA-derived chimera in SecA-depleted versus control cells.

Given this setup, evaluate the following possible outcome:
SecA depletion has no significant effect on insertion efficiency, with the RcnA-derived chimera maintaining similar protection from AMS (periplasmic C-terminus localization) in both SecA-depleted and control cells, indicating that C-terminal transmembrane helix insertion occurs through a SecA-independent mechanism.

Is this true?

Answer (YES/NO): YES